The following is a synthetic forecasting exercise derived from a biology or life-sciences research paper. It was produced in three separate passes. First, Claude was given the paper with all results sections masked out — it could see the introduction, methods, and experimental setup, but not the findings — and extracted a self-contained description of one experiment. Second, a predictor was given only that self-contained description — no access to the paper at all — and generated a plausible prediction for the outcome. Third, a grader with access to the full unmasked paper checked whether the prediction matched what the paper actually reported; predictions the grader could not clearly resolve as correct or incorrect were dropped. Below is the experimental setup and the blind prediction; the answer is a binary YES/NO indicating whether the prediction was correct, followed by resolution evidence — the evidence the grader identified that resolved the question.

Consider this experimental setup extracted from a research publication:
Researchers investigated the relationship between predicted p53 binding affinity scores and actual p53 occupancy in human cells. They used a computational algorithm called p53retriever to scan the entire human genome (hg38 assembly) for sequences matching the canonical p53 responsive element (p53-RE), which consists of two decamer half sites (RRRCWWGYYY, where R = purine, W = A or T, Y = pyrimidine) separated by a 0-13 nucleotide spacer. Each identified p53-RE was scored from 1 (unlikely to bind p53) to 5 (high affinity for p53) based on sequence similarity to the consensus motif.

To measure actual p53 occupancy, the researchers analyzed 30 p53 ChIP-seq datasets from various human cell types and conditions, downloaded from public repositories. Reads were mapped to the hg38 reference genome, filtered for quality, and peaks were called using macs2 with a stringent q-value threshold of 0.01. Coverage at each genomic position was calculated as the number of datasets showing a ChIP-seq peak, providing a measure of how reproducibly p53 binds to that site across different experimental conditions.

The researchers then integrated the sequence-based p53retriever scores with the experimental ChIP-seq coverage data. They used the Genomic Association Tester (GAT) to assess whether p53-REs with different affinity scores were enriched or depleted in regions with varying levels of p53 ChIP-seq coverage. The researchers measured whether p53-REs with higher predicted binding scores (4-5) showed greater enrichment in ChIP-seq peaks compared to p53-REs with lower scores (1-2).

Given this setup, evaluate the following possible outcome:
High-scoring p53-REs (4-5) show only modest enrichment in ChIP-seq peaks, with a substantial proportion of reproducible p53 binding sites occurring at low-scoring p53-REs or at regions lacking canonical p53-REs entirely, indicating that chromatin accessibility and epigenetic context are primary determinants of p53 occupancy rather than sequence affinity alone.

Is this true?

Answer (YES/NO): NO